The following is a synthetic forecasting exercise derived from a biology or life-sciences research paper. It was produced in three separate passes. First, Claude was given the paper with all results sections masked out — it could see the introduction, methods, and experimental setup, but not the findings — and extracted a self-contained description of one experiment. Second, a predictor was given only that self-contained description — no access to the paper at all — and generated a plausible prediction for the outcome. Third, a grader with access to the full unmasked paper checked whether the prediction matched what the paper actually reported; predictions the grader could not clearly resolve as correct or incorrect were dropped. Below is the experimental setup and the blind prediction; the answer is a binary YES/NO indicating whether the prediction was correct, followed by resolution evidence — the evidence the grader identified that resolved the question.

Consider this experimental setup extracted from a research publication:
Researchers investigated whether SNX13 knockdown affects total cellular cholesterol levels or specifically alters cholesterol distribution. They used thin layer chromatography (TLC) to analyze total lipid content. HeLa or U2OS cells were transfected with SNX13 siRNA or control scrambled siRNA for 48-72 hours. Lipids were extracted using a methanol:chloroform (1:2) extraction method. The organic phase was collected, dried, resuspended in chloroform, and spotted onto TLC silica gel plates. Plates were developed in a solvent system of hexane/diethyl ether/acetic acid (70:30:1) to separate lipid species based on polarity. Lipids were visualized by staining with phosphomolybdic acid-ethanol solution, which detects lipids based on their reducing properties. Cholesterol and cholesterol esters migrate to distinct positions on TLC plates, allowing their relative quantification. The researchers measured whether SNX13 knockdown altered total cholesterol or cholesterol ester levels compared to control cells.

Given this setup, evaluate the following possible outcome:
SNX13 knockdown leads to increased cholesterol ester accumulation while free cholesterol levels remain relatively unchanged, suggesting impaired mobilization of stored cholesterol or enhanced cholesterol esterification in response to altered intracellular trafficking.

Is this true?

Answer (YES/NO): NO